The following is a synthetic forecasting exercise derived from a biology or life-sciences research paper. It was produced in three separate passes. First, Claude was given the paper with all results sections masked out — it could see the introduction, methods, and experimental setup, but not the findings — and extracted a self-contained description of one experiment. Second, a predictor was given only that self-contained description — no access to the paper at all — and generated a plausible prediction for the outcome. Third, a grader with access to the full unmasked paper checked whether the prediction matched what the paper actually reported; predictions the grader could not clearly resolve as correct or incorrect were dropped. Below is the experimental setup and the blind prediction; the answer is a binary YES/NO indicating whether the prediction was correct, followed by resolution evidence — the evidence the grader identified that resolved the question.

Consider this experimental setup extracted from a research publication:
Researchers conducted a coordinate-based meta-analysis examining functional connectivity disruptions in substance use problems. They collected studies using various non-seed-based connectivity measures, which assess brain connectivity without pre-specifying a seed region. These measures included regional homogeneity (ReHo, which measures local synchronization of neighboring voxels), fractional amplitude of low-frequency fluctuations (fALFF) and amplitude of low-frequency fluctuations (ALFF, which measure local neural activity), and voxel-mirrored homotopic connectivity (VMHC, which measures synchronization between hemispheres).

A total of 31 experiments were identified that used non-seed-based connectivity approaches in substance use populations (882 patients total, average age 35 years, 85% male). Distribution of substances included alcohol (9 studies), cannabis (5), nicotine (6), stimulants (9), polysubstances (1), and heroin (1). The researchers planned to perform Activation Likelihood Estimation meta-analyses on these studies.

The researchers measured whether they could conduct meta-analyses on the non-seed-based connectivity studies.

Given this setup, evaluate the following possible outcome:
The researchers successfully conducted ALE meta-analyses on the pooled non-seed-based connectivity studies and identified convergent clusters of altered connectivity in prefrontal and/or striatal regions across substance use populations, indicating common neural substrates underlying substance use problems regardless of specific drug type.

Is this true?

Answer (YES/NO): NO